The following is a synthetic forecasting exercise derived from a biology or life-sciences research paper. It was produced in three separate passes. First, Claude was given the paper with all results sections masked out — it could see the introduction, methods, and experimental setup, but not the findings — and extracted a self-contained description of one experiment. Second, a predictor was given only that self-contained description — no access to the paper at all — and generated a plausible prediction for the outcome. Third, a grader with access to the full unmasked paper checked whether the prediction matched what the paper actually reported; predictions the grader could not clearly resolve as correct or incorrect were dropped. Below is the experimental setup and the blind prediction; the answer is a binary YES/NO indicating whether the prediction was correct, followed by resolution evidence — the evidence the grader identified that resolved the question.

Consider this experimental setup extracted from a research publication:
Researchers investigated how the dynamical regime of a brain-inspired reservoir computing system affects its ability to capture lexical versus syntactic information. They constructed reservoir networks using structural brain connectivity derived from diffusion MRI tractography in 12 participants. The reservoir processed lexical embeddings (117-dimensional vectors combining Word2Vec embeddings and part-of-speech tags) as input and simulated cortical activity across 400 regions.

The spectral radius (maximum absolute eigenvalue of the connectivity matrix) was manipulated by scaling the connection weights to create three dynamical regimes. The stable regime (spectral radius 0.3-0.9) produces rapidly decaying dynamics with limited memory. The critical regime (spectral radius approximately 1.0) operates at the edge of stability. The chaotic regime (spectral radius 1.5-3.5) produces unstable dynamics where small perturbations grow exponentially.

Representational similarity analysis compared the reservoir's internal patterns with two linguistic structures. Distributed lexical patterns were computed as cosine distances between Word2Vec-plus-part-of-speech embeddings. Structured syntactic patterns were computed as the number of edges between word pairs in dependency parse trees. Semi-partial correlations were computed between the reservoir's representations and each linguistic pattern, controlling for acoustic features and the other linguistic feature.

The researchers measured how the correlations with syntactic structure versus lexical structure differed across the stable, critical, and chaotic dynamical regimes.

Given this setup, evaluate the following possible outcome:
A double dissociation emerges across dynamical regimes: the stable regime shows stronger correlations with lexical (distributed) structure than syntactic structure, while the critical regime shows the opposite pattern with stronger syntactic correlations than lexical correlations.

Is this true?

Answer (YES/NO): NO